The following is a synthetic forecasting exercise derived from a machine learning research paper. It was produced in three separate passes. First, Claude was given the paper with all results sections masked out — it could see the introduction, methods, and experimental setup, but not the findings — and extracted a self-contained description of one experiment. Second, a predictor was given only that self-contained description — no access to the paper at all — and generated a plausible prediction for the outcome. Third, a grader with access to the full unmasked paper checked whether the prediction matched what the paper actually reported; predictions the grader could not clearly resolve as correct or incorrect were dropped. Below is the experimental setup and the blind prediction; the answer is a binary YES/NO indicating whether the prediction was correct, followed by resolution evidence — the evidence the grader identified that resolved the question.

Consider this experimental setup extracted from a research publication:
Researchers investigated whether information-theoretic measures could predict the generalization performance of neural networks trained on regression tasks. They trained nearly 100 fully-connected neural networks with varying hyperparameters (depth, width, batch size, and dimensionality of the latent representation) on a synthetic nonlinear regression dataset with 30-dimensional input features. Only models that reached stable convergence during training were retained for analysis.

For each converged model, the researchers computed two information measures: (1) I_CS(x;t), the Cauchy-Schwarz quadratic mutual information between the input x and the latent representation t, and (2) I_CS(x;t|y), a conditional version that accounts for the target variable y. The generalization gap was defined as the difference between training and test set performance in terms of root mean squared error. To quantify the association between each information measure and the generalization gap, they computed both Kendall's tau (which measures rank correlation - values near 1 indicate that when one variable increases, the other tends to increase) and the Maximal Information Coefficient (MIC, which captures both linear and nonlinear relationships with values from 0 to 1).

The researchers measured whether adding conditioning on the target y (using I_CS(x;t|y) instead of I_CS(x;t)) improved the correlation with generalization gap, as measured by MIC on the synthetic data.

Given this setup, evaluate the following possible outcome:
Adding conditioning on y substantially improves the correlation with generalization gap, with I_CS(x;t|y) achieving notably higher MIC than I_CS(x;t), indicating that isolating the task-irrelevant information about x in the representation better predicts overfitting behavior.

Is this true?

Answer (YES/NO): YES